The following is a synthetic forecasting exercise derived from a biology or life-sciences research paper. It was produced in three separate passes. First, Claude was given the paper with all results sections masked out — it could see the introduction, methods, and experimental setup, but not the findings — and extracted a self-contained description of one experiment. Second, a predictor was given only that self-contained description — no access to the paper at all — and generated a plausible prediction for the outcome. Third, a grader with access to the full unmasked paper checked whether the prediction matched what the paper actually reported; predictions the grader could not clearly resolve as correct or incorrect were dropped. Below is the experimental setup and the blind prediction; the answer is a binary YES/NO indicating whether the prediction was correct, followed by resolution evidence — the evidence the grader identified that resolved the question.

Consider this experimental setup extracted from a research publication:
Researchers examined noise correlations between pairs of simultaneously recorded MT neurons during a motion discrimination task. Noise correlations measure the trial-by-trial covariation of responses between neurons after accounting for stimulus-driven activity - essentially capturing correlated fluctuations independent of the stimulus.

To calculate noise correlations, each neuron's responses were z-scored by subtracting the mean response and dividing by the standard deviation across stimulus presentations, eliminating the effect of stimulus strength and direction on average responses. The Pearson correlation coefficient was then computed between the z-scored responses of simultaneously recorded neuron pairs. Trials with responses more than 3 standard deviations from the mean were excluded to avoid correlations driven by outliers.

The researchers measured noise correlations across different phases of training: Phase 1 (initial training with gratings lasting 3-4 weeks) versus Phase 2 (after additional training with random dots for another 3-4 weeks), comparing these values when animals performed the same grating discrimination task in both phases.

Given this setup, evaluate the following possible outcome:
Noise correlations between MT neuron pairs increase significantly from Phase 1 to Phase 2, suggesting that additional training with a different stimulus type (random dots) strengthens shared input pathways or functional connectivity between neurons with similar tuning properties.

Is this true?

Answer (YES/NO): NO